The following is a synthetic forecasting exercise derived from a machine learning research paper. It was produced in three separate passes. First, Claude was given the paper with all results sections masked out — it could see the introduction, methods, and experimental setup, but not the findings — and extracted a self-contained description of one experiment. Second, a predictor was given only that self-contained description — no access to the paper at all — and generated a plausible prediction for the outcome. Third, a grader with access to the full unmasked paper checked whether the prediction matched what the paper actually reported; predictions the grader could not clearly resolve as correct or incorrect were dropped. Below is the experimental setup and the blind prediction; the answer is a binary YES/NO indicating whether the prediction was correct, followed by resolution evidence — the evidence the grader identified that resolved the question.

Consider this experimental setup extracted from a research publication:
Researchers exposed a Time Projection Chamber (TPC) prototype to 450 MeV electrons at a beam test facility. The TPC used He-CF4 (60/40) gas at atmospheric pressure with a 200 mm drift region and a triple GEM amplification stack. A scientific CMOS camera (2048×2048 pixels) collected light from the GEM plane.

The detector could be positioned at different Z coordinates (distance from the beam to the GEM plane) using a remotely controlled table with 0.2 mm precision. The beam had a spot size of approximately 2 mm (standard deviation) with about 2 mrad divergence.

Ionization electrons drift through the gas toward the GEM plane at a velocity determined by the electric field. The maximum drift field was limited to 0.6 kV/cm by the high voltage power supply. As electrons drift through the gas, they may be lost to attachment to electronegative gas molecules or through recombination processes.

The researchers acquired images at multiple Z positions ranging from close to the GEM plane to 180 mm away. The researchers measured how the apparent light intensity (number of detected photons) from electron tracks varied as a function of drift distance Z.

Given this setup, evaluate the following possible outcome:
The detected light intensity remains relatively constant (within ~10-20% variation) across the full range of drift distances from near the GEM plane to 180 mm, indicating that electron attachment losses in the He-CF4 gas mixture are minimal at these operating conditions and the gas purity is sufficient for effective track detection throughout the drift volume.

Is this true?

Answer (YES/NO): NO